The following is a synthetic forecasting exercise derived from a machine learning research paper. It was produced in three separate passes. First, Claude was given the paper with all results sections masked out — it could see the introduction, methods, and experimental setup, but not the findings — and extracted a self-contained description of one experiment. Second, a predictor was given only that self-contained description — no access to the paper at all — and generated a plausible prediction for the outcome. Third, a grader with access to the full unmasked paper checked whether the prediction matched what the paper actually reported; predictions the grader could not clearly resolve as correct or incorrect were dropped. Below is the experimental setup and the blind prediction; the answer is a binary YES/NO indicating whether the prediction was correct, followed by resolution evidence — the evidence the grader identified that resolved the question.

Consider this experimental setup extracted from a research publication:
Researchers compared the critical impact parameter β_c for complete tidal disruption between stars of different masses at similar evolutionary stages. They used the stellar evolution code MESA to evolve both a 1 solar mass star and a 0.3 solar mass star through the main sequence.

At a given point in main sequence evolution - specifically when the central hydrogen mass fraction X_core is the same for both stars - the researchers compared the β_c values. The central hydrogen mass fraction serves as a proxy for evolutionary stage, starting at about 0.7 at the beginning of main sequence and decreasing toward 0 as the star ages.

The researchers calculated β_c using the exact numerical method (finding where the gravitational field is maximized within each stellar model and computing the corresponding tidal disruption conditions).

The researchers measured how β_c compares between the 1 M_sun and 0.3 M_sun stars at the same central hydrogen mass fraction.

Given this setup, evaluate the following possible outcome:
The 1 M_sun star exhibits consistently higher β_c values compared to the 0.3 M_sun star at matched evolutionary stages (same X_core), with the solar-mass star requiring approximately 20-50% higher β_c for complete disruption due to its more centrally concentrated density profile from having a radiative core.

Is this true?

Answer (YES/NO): NO